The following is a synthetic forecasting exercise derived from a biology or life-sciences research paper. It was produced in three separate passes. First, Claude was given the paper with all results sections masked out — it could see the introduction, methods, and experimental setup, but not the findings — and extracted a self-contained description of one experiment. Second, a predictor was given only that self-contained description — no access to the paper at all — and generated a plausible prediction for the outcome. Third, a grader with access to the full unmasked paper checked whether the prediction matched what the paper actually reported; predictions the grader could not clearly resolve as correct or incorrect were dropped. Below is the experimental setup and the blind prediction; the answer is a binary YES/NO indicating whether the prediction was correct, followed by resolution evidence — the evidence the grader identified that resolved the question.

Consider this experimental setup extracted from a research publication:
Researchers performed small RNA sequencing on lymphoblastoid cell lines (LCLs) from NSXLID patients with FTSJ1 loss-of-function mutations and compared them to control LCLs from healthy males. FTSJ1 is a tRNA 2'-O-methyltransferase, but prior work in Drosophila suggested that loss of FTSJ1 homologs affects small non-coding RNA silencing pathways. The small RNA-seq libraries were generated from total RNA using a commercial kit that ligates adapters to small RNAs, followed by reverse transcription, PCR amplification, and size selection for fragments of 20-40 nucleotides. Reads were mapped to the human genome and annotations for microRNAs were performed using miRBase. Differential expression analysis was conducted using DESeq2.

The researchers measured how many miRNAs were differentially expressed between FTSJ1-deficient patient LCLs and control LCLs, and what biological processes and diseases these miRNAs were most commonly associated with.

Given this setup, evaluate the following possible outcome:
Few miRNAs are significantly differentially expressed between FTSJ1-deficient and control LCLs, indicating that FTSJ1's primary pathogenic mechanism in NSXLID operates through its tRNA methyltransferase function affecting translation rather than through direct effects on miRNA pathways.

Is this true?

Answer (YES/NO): NO